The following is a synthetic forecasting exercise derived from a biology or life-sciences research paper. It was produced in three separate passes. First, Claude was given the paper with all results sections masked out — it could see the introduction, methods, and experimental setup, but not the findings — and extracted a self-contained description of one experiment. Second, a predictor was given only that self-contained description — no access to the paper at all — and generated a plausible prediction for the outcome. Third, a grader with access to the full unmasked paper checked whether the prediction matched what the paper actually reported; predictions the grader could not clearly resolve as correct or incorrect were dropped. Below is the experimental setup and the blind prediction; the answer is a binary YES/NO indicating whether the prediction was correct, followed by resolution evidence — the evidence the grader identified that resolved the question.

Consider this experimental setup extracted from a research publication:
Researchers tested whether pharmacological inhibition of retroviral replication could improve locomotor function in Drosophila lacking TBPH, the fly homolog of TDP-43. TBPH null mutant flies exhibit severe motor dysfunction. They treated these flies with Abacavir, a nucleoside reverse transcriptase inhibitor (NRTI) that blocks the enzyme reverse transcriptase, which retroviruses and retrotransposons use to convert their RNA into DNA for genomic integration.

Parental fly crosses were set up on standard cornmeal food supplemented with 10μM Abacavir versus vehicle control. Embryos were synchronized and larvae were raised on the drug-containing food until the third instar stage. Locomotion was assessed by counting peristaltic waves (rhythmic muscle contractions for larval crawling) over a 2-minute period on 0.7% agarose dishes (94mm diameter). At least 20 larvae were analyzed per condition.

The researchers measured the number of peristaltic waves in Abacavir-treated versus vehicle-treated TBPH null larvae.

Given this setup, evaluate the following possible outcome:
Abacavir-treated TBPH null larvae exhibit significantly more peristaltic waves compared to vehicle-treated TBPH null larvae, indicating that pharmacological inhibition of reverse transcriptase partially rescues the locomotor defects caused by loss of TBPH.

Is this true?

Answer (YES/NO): YES